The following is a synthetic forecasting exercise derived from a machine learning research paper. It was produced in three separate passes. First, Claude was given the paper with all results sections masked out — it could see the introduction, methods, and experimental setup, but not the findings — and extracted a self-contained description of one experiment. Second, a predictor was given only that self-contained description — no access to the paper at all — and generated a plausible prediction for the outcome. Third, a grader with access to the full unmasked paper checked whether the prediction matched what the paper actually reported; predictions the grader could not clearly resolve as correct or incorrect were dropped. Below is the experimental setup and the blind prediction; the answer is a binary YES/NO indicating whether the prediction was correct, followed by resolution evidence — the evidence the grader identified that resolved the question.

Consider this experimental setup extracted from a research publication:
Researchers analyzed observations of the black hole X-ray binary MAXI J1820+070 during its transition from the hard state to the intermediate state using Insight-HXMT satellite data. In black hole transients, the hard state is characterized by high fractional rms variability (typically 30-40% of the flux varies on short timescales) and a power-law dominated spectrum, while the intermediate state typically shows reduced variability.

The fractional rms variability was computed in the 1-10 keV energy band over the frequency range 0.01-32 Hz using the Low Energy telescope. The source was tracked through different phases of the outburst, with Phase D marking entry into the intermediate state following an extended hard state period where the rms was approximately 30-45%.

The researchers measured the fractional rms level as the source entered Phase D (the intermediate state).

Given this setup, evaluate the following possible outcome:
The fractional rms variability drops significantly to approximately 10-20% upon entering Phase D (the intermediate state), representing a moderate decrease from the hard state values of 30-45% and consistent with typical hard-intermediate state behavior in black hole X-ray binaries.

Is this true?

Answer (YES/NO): NO